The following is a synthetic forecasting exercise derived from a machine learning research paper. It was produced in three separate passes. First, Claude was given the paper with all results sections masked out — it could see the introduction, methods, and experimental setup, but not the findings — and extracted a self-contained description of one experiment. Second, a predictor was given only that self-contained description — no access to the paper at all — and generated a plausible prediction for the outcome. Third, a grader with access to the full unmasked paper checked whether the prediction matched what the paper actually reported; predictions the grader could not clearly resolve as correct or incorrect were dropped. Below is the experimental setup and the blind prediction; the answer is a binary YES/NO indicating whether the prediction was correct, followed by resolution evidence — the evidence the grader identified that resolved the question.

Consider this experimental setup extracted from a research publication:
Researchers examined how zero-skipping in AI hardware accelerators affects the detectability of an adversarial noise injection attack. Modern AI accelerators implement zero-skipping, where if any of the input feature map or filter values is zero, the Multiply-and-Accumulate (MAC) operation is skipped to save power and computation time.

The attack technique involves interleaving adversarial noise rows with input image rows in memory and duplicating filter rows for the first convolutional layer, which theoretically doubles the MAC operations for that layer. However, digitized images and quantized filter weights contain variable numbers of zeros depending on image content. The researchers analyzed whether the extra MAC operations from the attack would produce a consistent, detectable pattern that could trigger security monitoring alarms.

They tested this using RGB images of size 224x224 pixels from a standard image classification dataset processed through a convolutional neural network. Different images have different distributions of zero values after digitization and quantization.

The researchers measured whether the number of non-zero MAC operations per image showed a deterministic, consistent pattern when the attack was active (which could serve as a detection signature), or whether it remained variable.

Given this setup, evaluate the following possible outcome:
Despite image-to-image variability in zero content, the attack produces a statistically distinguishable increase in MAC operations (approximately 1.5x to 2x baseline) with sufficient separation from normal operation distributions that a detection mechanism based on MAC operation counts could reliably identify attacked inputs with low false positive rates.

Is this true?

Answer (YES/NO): NO